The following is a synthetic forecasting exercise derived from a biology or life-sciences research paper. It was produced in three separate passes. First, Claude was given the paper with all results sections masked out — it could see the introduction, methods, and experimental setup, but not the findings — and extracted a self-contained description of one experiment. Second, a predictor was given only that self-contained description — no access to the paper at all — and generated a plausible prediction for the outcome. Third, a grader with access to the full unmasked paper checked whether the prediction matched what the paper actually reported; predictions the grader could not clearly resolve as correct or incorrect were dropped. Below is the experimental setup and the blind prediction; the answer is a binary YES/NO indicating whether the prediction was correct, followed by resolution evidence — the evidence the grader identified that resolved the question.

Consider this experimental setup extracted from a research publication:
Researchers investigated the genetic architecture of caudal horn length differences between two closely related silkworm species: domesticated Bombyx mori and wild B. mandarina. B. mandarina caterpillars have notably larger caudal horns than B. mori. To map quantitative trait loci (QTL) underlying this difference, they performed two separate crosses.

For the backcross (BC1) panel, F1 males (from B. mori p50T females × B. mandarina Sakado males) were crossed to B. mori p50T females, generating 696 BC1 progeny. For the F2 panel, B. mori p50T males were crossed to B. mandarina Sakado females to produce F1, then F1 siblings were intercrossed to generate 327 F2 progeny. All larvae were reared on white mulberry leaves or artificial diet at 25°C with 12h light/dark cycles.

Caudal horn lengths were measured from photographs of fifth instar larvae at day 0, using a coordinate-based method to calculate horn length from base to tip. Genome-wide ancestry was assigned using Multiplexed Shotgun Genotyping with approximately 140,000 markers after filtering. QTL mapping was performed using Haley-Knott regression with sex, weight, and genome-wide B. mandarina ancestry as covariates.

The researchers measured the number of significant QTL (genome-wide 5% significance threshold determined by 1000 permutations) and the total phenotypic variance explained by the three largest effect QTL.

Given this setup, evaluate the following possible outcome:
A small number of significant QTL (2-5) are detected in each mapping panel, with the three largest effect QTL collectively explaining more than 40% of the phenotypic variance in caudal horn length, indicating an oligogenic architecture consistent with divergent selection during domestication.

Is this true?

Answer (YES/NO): NO